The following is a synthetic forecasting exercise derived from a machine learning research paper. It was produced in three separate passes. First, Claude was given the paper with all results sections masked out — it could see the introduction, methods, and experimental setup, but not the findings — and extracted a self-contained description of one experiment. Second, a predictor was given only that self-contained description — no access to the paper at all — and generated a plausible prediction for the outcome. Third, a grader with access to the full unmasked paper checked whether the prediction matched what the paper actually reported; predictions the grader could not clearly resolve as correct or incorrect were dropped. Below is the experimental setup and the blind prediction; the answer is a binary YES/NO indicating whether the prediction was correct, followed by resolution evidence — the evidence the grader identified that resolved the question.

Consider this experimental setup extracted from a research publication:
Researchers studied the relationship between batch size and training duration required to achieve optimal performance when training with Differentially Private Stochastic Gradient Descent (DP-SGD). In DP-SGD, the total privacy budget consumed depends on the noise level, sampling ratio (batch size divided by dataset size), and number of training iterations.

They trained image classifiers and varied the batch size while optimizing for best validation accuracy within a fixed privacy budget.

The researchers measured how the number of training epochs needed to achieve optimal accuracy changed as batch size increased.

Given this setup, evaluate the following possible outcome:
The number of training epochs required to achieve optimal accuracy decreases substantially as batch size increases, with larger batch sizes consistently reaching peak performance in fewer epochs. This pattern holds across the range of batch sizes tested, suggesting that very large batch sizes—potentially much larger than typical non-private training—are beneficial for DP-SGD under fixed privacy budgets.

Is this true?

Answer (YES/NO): NO